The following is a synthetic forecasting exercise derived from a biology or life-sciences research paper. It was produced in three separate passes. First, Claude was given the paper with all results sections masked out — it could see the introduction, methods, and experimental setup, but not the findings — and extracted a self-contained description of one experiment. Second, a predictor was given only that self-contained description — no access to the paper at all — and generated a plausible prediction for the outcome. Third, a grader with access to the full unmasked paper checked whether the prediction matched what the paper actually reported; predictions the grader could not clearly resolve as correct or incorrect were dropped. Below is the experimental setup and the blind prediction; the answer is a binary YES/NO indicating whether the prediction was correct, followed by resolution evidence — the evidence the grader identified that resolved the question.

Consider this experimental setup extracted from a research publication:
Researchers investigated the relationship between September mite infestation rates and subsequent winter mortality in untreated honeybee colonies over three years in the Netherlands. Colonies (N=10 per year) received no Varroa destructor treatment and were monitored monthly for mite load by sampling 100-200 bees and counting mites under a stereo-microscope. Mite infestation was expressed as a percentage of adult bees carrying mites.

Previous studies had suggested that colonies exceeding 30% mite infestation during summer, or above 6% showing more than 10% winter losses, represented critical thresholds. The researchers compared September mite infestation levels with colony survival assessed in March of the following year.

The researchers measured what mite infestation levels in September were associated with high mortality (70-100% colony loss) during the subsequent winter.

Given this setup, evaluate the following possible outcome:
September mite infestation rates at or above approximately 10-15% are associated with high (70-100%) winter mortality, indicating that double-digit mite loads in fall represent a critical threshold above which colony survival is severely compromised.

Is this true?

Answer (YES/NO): NO